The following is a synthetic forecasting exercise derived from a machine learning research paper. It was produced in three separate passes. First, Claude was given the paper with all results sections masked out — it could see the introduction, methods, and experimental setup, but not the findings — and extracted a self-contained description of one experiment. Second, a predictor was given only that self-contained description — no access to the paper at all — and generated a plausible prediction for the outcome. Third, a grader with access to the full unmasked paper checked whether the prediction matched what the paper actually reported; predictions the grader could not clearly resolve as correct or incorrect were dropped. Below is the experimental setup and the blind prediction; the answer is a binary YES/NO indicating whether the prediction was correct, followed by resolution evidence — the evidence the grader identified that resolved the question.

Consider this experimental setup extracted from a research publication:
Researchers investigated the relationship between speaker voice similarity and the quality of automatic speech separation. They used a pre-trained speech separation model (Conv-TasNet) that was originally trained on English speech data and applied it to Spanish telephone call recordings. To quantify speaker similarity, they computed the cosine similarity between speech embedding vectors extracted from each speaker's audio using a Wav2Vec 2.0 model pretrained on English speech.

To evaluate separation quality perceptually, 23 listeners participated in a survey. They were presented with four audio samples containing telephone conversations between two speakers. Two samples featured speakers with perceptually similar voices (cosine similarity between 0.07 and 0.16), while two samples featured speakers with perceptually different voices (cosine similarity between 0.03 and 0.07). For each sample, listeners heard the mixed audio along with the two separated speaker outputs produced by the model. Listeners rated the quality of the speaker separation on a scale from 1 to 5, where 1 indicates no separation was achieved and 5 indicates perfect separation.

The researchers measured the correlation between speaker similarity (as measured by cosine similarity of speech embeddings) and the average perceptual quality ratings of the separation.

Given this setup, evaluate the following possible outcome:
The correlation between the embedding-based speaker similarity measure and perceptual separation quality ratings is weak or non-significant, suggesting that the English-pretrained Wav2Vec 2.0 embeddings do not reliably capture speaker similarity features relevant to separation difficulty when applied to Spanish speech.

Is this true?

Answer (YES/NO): NO